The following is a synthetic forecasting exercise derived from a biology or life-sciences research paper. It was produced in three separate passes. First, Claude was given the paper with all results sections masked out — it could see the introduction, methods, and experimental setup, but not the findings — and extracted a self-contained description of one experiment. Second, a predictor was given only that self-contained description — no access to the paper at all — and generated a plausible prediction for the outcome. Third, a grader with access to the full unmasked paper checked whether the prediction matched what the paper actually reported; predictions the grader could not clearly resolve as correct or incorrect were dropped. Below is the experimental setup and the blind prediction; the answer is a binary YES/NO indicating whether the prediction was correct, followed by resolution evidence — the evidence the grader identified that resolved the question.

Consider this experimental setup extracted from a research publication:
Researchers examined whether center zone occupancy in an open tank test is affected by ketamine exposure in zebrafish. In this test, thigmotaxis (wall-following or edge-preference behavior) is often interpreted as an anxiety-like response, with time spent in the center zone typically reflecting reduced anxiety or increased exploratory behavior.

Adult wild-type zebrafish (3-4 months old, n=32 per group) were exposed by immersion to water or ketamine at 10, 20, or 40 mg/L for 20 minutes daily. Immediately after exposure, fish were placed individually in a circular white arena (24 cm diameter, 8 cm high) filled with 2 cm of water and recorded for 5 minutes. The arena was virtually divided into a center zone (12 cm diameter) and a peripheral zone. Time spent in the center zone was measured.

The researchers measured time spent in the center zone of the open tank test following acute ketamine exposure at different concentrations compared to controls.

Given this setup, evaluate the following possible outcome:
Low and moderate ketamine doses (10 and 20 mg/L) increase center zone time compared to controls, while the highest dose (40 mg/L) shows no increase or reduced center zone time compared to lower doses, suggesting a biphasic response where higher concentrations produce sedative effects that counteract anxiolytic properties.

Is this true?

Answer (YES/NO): NO